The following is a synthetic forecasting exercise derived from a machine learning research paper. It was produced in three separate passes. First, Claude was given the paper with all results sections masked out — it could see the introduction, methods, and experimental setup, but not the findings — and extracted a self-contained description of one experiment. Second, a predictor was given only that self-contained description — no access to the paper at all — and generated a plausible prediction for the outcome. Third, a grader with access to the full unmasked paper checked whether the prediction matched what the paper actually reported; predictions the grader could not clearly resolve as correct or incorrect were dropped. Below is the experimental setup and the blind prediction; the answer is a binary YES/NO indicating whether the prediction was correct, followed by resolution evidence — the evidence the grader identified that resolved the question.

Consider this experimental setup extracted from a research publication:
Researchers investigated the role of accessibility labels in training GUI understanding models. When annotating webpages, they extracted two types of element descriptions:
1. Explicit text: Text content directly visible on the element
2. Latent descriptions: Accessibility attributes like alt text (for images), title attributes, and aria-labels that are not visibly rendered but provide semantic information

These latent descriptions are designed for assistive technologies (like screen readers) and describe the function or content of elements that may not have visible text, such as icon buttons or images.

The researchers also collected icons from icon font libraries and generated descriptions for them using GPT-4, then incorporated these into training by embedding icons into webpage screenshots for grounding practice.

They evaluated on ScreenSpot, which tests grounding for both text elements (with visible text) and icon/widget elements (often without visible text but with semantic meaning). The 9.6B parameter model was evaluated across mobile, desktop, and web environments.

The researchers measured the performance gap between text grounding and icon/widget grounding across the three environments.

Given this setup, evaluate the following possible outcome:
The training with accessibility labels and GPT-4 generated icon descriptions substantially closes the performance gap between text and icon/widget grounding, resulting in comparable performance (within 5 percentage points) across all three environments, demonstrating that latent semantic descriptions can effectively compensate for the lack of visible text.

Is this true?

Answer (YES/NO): NO